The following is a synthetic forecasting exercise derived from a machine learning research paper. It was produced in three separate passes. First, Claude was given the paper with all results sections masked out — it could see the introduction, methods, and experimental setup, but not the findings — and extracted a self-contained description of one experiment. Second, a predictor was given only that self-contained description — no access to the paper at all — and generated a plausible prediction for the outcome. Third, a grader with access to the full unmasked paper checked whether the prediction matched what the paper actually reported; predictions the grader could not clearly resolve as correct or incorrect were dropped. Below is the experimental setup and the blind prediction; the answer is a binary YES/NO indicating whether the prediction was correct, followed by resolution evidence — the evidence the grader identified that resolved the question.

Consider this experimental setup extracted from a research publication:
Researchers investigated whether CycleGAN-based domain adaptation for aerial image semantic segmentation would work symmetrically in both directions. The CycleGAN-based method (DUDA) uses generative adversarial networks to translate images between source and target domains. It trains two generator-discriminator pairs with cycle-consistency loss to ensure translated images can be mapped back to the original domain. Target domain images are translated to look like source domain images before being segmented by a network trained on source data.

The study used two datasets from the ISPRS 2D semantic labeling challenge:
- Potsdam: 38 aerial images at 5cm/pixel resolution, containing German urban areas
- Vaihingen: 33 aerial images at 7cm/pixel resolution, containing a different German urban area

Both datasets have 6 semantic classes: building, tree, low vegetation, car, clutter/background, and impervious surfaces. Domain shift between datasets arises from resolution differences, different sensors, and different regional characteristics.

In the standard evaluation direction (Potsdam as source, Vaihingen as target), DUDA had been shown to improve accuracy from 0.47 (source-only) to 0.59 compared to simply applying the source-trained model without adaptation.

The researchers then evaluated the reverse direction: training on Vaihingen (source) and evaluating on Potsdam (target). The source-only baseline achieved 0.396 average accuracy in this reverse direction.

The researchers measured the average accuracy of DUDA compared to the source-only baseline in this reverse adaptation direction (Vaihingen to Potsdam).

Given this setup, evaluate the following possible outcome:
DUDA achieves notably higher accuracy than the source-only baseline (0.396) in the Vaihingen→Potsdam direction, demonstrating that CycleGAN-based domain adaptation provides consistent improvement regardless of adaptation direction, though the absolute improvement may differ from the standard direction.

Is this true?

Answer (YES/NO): NO